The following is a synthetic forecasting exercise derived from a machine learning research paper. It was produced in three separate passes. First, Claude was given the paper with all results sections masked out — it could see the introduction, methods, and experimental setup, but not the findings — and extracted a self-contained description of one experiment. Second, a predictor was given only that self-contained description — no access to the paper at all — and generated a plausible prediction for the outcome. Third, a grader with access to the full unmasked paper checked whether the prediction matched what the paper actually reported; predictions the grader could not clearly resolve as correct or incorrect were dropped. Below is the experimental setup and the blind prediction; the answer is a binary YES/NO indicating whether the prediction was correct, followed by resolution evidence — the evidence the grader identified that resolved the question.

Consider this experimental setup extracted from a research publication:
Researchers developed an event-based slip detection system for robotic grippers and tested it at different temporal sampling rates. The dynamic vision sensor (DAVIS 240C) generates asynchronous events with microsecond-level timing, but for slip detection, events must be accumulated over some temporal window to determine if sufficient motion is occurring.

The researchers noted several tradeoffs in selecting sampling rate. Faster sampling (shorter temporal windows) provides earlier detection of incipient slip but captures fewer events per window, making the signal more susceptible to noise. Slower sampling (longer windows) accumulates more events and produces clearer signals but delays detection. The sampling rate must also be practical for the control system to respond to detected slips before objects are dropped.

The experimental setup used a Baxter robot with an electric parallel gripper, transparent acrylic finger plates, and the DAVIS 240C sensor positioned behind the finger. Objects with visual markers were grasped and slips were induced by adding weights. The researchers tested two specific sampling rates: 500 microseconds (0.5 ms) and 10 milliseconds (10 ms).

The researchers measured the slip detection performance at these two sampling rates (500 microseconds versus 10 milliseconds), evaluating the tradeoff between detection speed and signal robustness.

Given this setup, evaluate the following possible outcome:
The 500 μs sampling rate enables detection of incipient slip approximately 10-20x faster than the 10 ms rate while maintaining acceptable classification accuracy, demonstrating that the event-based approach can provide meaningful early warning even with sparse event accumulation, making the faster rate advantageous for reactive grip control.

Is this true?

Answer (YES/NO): NO